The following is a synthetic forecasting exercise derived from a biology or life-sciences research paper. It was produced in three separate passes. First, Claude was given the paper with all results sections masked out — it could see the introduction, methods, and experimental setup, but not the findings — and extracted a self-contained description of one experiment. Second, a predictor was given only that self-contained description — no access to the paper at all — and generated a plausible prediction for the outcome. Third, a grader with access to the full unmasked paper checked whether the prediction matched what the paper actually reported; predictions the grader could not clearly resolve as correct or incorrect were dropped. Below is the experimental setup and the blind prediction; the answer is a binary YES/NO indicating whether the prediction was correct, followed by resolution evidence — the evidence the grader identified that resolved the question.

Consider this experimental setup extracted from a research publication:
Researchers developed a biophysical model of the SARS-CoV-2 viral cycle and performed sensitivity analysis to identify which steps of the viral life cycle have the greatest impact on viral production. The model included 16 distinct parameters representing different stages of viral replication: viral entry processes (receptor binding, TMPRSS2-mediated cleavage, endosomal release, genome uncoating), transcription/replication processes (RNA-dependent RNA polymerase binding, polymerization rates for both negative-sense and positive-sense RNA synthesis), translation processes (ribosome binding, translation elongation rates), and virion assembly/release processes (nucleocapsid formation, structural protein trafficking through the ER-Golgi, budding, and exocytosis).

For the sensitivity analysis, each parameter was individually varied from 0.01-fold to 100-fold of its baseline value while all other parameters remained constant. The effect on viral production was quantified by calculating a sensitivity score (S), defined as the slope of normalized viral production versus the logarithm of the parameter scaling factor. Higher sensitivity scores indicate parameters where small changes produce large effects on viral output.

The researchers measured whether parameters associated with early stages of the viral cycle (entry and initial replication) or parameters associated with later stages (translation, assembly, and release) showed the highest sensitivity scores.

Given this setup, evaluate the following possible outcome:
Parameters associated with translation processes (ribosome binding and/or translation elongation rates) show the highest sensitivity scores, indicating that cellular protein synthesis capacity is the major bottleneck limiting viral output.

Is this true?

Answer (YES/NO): NO